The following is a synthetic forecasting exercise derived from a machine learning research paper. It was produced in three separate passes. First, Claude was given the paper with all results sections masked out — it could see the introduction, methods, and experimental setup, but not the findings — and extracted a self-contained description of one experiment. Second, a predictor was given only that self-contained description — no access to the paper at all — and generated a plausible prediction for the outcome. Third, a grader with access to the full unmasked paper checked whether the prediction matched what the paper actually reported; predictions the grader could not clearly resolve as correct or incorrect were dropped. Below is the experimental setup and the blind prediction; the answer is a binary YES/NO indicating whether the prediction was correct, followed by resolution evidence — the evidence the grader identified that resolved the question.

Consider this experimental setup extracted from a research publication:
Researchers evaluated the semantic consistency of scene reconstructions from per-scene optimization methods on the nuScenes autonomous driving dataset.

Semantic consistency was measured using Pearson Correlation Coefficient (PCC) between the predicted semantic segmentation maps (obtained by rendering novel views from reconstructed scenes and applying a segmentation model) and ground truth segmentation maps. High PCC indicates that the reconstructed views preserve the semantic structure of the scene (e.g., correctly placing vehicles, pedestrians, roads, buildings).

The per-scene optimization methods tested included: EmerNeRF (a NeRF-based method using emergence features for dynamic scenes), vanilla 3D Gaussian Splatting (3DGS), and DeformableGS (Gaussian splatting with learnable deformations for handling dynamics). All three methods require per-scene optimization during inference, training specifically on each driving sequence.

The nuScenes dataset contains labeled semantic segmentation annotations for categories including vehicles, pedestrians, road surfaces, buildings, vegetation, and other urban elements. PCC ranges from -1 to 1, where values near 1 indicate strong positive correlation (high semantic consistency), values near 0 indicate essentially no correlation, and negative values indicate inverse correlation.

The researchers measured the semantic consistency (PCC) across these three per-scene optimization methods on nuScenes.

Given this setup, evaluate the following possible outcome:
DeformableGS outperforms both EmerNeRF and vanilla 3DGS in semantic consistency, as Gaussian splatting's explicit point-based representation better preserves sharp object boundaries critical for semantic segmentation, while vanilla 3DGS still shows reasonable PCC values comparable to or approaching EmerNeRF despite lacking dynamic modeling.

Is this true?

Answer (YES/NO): NO